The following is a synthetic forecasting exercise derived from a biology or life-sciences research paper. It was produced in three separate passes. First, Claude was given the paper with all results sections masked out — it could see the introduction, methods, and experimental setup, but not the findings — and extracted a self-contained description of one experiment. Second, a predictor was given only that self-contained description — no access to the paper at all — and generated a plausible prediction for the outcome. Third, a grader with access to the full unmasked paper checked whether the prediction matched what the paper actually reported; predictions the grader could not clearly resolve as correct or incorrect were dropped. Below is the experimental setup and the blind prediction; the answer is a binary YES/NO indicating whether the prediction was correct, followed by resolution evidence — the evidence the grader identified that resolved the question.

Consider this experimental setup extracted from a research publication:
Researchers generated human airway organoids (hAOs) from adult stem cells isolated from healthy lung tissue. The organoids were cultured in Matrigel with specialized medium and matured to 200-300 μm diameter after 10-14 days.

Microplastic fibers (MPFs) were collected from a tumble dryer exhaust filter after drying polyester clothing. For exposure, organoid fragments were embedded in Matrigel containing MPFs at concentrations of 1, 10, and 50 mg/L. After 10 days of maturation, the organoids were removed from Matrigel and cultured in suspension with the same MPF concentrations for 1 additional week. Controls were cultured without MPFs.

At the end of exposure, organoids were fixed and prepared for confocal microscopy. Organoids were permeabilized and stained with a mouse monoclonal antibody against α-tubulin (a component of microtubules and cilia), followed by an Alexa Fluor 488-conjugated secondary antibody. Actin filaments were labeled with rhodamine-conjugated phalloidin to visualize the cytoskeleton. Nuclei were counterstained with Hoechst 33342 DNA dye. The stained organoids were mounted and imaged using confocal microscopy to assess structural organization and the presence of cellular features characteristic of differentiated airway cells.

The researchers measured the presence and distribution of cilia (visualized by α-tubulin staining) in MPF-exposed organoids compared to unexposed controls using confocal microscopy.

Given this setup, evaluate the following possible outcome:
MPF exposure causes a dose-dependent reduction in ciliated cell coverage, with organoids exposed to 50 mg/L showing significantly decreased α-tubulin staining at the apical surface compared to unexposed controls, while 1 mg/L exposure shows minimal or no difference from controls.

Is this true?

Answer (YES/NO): NO